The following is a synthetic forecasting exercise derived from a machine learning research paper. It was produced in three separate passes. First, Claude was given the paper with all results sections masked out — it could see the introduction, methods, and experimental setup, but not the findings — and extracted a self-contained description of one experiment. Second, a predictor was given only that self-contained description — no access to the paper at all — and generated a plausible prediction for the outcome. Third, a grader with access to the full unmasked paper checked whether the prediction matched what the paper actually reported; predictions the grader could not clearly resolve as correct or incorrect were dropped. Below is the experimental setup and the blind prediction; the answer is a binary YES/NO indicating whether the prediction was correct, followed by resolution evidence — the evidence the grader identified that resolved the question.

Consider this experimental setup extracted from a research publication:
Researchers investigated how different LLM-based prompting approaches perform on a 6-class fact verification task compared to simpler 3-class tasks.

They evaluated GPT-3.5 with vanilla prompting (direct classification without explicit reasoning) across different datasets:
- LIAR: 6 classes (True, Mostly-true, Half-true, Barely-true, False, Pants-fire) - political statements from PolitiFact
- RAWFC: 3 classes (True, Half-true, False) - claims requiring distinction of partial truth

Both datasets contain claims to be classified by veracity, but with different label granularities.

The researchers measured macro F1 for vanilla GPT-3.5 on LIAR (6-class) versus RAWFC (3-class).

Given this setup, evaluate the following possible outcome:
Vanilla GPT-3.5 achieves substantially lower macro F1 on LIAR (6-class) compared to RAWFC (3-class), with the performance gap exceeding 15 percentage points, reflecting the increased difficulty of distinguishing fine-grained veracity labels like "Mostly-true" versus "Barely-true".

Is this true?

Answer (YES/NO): YES